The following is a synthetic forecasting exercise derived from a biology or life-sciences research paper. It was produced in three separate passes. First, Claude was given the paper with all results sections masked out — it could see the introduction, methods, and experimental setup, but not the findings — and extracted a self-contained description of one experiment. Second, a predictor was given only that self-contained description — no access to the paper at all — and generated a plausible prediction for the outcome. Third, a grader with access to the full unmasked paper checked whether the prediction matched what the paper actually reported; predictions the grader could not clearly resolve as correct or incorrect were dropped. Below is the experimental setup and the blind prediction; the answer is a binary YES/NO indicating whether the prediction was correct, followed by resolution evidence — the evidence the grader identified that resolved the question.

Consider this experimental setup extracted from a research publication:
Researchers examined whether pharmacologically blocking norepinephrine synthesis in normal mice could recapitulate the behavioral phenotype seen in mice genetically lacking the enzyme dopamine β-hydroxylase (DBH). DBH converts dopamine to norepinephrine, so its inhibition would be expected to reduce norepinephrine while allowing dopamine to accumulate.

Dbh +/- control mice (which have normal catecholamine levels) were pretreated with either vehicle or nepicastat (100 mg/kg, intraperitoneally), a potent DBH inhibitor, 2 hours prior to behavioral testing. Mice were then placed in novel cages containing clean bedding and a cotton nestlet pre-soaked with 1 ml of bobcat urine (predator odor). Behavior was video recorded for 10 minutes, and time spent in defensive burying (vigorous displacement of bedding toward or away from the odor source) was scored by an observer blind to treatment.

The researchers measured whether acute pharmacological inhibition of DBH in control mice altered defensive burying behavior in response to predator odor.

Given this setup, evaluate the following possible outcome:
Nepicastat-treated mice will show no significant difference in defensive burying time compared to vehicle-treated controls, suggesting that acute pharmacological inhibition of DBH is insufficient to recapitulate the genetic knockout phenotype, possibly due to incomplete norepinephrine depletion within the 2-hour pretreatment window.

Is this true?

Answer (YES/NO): NO